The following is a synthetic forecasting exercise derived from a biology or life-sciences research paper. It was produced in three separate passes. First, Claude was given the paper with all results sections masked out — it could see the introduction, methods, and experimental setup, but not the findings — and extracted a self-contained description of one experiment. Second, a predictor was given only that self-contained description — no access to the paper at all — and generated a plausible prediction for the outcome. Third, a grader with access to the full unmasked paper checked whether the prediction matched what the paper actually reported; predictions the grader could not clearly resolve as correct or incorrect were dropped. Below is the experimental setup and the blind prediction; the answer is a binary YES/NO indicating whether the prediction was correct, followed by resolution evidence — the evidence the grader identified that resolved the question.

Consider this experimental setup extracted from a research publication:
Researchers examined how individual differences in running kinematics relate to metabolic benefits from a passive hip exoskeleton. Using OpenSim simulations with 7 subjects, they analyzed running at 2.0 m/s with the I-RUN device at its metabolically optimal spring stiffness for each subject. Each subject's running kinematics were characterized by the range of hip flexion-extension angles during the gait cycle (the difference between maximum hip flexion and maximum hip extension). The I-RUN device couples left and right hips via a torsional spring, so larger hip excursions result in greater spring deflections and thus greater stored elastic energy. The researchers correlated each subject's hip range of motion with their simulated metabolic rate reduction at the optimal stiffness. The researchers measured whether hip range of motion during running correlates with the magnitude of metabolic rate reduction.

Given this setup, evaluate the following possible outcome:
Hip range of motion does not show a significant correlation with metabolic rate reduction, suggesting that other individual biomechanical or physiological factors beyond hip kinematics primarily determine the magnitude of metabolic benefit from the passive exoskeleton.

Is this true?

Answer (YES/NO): NO